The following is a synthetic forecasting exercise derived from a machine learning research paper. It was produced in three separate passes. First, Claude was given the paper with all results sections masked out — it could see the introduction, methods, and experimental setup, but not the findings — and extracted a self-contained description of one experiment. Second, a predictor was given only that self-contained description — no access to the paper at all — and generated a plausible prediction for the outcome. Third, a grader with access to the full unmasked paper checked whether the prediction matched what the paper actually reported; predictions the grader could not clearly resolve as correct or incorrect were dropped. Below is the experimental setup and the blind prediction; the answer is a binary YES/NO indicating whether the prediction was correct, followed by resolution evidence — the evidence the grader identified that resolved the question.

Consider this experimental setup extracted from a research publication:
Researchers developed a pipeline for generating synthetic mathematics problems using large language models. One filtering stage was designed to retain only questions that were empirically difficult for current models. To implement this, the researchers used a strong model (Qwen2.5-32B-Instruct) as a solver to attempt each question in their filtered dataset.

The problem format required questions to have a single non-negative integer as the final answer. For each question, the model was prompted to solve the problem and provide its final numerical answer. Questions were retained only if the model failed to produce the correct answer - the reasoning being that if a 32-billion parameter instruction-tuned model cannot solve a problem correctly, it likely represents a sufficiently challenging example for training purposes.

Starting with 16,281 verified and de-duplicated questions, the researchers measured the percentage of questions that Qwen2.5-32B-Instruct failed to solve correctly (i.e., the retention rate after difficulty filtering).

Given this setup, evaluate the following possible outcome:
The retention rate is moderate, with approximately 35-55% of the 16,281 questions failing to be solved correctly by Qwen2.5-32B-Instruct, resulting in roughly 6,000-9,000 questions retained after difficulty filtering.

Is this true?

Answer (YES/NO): NO